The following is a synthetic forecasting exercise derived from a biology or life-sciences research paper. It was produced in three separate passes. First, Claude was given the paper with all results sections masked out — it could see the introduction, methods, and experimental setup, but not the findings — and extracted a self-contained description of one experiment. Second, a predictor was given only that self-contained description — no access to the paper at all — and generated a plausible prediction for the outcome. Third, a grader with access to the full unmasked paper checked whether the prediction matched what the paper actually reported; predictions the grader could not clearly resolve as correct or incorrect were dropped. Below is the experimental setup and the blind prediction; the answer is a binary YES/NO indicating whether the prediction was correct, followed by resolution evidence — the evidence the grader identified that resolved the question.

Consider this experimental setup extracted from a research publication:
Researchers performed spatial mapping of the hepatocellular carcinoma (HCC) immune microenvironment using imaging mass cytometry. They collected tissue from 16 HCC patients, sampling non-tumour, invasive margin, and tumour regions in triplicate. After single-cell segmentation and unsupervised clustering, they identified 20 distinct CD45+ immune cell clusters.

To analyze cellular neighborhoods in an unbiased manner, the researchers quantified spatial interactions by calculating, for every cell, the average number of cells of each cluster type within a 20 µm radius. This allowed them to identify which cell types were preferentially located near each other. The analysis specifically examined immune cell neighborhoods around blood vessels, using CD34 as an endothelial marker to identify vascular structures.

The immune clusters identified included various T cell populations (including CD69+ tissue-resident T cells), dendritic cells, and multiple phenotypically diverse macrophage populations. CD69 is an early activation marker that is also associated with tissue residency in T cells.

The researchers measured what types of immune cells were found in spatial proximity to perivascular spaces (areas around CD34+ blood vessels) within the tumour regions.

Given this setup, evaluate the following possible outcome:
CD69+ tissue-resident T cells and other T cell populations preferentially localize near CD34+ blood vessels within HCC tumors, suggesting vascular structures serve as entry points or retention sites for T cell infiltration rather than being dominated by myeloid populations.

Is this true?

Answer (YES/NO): NO